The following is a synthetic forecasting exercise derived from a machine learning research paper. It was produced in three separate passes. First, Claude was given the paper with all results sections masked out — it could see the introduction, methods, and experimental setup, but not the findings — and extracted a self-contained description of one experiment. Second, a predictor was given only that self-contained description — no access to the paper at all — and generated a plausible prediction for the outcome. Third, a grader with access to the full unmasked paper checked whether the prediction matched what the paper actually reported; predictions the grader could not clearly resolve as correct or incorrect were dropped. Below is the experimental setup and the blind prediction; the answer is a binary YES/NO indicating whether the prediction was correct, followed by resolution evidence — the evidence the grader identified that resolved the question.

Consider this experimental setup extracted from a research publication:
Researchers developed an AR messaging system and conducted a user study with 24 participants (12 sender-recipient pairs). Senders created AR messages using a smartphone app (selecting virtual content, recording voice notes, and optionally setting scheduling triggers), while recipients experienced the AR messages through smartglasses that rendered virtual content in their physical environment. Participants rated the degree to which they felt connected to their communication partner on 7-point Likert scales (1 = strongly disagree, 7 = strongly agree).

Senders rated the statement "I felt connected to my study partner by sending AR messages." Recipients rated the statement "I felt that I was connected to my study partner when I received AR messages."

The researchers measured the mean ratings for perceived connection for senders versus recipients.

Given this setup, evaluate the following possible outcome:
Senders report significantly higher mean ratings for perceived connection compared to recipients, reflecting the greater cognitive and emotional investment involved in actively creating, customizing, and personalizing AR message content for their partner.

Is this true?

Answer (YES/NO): NO